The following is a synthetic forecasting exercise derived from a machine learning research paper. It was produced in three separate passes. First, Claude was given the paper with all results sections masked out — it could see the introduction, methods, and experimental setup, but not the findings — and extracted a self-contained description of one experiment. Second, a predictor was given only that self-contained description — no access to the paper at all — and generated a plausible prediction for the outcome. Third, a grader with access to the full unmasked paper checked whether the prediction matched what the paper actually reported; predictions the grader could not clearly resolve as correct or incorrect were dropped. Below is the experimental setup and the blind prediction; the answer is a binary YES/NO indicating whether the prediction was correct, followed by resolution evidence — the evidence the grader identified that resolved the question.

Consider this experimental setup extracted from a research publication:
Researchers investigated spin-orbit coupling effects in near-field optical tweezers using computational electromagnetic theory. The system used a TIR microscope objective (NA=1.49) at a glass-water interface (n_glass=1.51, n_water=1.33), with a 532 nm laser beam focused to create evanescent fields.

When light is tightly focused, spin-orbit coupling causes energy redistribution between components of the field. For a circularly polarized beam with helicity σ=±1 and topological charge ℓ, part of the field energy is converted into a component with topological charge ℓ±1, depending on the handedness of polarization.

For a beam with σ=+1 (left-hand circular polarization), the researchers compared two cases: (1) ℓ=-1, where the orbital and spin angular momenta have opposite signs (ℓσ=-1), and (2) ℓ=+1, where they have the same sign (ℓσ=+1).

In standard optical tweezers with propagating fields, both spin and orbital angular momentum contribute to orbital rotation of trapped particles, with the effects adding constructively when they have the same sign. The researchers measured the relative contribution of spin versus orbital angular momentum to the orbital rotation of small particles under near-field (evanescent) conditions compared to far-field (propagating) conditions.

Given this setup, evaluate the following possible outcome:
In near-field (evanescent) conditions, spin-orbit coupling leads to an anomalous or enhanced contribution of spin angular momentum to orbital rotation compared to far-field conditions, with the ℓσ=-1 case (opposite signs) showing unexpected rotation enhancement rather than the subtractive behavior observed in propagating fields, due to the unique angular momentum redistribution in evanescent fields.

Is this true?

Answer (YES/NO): NO